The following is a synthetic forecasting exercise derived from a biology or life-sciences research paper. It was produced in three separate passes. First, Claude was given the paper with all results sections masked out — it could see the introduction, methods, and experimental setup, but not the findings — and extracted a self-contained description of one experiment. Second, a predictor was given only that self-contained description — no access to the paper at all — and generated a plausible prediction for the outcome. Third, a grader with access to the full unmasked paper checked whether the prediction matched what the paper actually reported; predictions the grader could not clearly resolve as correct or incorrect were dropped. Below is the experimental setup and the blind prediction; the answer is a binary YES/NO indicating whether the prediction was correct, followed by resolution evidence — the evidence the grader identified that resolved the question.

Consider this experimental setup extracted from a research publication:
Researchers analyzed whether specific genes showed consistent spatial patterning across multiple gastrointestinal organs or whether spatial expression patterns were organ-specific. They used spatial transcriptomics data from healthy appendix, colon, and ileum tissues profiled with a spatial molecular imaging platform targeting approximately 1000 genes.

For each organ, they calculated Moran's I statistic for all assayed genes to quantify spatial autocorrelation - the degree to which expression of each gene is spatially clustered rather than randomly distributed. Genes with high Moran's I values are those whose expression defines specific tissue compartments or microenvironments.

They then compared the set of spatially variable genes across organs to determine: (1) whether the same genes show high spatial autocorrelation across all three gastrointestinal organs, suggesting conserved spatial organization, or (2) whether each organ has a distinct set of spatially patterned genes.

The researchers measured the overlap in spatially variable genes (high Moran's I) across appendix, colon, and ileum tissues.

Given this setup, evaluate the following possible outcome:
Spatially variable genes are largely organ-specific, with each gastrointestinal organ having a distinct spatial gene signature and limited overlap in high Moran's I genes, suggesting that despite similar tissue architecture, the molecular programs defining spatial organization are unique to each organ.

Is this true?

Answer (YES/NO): NO